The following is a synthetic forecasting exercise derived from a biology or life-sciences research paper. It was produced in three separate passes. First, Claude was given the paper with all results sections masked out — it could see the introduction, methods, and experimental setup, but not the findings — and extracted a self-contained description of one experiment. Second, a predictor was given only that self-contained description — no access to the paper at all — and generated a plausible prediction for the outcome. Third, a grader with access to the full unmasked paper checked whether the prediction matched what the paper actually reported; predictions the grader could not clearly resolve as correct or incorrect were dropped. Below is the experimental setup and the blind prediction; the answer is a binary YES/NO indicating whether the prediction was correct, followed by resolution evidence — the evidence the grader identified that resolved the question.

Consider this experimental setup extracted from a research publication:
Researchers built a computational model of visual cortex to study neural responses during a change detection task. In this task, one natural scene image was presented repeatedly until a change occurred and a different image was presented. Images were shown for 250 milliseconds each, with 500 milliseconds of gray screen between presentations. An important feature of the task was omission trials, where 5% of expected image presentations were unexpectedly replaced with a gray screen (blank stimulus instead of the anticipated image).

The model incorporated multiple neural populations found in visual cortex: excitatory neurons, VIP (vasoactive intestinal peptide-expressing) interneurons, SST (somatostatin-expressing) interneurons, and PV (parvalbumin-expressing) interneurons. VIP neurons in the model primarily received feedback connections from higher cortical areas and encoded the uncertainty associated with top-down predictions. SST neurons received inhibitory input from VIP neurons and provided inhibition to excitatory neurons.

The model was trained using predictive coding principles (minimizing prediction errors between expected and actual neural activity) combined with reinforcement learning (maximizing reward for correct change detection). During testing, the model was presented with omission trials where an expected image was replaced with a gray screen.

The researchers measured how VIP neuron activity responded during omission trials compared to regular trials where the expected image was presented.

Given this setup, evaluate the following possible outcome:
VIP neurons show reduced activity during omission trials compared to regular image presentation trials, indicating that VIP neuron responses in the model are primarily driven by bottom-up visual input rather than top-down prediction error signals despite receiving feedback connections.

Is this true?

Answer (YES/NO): NO